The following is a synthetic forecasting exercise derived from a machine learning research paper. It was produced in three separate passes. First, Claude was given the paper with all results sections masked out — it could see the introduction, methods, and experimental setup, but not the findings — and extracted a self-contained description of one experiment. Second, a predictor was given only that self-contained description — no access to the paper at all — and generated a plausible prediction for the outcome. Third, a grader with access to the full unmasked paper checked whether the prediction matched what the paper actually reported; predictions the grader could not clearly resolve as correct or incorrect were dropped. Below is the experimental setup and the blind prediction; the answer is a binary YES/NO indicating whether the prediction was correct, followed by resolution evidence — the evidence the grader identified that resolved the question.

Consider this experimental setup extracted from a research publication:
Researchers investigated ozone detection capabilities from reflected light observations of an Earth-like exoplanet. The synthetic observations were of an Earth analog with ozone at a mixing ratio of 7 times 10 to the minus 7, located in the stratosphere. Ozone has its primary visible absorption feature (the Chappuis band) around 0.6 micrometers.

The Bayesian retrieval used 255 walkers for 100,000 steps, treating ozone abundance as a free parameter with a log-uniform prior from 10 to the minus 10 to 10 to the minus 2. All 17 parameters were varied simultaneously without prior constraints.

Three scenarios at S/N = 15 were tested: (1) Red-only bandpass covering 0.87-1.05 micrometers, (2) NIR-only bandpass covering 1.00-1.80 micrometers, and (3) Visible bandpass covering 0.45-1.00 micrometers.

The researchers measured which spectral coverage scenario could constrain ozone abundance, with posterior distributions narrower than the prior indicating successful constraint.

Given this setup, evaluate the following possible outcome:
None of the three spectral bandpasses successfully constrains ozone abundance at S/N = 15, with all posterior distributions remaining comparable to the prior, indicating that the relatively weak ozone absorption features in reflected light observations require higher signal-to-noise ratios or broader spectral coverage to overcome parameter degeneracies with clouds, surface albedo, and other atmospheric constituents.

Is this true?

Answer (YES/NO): NO